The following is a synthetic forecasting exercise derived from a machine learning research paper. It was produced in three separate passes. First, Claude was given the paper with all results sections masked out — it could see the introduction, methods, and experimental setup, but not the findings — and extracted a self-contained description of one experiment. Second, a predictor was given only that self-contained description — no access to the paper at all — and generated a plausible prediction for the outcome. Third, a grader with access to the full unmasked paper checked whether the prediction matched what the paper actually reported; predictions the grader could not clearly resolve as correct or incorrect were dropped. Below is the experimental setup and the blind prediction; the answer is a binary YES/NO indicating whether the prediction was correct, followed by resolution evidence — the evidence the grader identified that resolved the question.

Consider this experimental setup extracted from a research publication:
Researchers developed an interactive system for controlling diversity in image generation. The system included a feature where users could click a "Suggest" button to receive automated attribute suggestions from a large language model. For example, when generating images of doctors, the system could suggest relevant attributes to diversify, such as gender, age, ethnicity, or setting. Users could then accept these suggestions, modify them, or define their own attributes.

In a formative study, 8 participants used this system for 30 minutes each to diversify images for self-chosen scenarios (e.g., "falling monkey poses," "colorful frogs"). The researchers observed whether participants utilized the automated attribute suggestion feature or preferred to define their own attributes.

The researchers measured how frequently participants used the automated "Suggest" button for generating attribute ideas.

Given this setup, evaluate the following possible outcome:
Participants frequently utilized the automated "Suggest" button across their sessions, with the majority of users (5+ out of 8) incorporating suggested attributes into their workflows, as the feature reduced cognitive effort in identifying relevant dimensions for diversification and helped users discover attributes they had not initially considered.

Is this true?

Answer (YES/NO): NO